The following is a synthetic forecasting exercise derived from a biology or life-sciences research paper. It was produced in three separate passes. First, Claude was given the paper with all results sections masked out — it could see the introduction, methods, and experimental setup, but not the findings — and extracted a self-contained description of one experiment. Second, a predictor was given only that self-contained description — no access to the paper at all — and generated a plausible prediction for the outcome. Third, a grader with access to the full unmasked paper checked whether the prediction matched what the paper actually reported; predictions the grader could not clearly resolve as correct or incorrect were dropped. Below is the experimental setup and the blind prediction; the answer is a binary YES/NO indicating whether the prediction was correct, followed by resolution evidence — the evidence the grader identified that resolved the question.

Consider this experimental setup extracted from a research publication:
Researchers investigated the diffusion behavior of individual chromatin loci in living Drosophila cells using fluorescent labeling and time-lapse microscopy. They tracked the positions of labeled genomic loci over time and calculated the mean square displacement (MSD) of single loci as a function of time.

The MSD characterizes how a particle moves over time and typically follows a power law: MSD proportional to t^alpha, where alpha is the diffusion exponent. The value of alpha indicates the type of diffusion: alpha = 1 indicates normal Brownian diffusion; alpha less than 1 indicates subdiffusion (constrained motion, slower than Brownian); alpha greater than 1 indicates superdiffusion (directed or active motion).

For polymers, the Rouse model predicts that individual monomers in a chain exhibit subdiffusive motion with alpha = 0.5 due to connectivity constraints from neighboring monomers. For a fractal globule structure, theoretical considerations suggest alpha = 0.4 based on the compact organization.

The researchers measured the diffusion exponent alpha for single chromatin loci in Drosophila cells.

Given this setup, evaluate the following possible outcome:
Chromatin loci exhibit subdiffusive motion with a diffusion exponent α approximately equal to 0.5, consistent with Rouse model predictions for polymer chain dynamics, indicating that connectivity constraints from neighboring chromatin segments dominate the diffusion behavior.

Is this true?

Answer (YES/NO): YES